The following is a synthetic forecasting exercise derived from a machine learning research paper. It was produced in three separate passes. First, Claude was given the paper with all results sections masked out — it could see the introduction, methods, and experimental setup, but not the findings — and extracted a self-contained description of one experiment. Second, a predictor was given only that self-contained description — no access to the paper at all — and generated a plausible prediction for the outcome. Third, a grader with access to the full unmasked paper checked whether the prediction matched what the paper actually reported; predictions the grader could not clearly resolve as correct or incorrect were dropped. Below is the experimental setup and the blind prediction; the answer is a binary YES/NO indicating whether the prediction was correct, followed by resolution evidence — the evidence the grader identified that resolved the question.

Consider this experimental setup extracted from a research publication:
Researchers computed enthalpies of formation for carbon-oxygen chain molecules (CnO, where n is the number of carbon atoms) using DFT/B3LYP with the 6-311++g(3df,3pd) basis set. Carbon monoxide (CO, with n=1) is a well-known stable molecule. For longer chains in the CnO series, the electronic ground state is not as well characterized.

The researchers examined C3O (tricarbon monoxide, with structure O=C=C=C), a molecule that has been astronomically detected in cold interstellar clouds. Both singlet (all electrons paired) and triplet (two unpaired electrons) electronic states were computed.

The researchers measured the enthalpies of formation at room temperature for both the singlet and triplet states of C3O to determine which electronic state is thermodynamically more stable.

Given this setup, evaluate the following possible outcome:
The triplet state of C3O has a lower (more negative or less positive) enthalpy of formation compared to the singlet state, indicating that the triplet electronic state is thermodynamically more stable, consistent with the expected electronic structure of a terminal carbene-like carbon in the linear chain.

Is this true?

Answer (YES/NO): NO